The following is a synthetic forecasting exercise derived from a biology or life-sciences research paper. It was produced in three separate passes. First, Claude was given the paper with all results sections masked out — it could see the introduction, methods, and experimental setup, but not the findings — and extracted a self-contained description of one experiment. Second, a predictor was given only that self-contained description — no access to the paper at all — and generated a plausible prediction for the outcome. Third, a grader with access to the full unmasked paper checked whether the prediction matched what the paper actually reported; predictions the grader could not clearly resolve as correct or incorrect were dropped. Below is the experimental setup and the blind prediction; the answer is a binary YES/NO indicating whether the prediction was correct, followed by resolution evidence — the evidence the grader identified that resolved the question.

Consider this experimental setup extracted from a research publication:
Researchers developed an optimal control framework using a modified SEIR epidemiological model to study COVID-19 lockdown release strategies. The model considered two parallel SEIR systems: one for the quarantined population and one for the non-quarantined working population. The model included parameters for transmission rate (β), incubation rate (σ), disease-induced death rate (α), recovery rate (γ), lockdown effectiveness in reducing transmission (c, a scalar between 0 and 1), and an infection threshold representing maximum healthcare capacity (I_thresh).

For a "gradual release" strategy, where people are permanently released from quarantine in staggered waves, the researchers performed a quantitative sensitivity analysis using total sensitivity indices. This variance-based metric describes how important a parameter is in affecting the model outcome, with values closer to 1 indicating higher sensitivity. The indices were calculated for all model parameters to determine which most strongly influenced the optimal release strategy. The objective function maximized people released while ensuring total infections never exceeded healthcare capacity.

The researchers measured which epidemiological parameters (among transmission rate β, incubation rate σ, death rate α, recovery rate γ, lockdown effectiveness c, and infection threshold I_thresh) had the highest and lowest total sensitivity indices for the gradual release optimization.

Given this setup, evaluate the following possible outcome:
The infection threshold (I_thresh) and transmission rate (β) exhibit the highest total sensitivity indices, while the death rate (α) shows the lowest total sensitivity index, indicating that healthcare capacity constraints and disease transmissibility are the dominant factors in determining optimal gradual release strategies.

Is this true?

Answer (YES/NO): NO